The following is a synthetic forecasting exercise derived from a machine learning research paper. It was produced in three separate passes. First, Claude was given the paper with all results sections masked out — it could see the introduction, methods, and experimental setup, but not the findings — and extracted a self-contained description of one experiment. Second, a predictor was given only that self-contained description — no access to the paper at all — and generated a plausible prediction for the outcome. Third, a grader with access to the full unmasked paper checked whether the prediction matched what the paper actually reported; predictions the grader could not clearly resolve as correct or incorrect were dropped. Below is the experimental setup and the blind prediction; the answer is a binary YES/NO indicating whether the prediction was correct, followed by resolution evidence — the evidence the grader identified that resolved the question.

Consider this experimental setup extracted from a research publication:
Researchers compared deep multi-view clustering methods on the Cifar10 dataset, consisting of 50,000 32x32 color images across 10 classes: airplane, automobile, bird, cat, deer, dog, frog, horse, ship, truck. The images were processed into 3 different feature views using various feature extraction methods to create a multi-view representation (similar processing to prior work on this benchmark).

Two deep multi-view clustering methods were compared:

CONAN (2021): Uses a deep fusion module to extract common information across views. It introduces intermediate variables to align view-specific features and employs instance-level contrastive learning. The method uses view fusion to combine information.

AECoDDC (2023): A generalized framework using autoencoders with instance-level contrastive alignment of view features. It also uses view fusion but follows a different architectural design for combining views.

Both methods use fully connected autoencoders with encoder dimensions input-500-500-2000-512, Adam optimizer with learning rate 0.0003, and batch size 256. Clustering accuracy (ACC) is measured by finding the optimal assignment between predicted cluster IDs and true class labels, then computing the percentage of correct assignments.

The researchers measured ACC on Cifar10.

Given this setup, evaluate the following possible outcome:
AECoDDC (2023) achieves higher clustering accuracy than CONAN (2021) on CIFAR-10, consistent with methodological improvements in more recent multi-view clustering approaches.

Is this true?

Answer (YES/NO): NO